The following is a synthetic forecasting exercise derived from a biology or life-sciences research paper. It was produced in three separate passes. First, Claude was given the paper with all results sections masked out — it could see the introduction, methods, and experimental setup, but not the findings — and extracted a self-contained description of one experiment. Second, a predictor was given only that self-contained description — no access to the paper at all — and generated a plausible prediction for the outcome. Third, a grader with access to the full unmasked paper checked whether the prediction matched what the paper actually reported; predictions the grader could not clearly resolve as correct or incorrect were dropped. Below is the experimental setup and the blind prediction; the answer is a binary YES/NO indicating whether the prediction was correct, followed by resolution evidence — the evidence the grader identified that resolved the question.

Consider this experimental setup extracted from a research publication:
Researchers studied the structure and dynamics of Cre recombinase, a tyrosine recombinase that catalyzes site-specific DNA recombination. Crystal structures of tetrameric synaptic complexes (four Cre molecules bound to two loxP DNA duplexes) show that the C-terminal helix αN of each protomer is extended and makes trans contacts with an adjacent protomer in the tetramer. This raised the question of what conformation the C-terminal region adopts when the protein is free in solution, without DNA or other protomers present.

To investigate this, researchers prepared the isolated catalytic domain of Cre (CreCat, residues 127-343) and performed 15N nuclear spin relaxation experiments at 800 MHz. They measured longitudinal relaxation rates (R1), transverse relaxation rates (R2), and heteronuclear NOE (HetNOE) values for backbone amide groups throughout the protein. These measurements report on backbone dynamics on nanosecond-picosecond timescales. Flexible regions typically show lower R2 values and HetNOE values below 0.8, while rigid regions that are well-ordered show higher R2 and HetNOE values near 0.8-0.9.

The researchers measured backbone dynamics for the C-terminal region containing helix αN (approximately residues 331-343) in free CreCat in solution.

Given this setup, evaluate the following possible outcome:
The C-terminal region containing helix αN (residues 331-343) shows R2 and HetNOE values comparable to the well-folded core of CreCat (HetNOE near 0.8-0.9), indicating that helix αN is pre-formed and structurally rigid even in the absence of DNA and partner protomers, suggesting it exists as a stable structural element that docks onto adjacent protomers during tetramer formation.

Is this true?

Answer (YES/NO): NO